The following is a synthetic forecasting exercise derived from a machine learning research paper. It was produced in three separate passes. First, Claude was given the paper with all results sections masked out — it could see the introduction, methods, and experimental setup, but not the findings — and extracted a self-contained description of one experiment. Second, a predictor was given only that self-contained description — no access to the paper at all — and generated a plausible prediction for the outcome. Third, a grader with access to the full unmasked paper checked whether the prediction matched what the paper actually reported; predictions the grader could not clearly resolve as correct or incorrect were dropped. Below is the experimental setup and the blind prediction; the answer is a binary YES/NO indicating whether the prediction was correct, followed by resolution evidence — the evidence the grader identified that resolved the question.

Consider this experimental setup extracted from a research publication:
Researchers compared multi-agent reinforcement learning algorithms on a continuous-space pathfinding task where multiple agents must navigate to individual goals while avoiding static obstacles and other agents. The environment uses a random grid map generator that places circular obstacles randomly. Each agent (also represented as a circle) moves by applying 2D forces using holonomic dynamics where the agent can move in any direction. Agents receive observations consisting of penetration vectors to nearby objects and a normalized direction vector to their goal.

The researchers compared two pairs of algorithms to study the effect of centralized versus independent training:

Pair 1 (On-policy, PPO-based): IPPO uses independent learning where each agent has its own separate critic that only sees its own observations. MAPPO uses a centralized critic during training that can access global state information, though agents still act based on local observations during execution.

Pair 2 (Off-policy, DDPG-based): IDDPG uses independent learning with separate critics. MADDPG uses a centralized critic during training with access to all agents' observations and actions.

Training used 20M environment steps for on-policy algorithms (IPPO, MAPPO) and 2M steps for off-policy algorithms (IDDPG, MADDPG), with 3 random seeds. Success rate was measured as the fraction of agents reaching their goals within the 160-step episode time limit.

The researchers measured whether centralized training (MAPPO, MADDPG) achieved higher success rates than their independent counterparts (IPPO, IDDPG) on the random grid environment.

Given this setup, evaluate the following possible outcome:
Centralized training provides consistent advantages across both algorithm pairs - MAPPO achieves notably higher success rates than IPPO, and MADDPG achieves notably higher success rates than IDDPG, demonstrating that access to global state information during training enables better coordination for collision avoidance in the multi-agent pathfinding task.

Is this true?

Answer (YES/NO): NO